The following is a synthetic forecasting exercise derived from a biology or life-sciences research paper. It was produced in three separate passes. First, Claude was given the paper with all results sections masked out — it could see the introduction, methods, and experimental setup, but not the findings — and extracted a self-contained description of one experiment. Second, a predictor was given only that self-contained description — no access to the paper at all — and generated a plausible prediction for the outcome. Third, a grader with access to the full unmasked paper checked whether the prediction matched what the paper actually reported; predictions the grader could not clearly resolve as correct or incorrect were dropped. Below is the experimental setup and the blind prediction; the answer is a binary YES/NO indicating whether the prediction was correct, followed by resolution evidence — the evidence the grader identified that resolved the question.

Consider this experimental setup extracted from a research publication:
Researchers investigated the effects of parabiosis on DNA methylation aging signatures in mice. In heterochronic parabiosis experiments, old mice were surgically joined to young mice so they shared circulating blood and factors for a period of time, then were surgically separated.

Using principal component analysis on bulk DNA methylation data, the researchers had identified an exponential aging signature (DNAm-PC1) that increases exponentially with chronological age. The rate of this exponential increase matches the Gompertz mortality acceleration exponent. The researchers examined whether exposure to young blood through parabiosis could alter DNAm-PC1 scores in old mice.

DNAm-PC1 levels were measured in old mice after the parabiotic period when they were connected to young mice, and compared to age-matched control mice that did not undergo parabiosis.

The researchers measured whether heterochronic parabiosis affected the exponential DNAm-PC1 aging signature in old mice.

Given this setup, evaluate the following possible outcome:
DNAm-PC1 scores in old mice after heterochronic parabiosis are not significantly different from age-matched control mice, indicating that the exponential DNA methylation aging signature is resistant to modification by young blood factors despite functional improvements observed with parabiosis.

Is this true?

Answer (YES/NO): NO